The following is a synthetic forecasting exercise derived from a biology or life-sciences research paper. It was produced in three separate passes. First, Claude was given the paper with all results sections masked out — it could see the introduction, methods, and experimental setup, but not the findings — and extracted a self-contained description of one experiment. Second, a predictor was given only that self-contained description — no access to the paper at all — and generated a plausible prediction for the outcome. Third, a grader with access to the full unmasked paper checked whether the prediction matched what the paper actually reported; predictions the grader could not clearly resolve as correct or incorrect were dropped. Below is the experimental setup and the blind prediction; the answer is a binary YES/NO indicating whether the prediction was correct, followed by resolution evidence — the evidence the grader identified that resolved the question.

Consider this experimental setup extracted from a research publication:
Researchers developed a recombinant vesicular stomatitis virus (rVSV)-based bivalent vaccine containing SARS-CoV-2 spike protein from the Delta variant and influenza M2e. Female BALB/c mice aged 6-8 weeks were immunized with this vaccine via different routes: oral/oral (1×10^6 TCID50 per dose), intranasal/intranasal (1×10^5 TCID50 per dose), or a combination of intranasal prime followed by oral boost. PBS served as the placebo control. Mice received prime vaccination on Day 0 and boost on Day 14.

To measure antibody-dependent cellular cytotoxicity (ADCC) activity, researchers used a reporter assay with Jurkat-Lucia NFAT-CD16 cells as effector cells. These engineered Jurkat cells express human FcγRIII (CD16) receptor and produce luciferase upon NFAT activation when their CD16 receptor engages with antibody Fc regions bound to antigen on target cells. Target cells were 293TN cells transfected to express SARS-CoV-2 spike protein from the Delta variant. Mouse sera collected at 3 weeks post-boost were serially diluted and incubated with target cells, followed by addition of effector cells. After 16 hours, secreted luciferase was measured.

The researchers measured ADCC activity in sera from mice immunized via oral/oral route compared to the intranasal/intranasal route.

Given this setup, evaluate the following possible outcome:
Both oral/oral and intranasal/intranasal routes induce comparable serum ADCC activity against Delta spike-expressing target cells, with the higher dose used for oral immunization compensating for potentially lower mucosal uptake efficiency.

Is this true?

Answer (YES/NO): YES